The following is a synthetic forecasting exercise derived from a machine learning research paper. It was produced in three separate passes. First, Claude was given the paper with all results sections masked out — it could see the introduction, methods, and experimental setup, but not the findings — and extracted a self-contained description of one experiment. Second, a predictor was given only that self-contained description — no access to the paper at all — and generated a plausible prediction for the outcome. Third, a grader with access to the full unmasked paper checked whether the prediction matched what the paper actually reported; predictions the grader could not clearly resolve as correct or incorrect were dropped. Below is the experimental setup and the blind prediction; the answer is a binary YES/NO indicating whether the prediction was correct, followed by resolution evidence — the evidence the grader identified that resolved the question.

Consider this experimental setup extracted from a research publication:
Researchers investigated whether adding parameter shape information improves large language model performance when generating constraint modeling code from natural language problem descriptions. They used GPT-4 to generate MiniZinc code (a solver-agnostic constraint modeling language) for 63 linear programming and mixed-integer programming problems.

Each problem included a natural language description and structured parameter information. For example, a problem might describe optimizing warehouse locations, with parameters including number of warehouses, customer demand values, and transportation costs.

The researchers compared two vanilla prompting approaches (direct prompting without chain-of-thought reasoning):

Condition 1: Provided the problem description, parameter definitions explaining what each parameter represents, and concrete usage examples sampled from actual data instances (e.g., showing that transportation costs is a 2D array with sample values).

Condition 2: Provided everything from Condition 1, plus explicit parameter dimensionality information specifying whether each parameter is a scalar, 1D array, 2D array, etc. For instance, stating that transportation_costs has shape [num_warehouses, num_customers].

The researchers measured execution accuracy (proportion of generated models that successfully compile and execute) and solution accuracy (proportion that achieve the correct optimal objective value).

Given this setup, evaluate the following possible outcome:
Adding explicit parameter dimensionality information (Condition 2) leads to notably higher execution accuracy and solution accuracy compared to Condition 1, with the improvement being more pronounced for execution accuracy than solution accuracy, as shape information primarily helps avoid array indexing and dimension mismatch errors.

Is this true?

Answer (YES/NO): NO